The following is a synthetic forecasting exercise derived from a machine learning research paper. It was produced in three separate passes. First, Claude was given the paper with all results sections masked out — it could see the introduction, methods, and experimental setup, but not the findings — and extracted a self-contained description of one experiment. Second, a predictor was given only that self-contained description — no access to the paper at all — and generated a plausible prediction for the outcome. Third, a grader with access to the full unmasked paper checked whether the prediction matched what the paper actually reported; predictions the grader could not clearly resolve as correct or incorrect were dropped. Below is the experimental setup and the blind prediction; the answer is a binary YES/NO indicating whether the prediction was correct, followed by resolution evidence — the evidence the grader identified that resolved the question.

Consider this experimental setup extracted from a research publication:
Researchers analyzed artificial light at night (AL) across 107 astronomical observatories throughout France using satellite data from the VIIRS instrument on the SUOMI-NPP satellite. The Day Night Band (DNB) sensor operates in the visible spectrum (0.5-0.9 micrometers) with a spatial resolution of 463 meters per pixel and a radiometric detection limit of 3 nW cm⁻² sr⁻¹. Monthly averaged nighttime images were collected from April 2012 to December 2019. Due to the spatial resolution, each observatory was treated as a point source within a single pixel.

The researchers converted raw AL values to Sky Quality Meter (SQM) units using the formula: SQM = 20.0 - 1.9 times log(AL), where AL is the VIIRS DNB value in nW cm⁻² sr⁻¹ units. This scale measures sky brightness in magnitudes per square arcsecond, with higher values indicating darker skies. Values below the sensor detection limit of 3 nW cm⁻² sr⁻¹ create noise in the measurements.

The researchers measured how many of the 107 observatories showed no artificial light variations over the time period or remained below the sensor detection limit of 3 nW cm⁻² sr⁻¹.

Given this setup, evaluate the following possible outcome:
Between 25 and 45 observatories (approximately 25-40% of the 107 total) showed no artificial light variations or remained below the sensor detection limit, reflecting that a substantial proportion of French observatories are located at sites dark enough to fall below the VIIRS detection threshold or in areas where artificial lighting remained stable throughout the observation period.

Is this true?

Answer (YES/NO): NO